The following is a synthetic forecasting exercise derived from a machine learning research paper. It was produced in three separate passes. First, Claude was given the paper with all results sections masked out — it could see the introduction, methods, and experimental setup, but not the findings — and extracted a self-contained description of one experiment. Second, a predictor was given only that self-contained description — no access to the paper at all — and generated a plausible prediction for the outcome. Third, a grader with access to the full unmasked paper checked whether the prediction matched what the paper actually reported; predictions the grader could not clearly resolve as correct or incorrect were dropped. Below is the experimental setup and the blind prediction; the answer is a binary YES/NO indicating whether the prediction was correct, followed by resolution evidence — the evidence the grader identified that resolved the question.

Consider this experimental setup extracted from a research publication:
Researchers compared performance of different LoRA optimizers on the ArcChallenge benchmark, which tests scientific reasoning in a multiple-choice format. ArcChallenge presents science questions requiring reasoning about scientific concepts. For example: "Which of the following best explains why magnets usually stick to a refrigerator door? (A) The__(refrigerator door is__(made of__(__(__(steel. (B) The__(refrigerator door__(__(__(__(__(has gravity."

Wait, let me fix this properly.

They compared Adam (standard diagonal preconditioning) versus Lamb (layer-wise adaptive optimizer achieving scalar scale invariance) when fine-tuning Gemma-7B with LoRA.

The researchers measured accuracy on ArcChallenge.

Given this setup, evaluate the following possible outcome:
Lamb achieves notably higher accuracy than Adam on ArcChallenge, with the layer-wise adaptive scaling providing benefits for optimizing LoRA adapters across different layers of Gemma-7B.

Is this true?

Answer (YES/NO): YES